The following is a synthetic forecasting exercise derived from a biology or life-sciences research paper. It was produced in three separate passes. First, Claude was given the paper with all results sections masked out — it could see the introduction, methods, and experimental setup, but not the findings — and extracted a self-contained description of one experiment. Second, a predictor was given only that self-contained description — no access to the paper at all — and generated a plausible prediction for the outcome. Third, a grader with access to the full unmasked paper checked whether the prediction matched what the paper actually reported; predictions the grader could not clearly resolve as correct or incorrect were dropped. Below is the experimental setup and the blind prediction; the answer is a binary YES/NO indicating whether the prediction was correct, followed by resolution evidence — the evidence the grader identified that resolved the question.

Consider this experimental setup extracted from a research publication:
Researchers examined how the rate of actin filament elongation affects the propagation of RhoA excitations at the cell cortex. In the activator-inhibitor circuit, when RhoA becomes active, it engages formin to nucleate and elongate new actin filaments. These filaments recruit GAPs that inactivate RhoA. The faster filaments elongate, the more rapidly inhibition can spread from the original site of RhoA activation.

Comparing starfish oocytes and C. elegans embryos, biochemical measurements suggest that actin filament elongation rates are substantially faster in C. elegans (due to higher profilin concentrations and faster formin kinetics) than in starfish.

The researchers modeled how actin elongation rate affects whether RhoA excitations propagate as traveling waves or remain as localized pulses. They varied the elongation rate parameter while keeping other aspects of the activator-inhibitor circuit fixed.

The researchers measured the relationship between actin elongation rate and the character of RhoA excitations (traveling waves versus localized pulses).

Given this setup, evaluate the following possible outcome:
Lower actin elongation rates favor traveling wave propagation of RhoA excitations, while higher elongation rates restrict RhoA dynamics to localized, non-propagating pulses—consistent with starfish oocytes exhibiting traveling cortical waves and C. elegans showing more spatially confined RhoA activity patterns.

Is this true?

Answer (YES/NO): YES